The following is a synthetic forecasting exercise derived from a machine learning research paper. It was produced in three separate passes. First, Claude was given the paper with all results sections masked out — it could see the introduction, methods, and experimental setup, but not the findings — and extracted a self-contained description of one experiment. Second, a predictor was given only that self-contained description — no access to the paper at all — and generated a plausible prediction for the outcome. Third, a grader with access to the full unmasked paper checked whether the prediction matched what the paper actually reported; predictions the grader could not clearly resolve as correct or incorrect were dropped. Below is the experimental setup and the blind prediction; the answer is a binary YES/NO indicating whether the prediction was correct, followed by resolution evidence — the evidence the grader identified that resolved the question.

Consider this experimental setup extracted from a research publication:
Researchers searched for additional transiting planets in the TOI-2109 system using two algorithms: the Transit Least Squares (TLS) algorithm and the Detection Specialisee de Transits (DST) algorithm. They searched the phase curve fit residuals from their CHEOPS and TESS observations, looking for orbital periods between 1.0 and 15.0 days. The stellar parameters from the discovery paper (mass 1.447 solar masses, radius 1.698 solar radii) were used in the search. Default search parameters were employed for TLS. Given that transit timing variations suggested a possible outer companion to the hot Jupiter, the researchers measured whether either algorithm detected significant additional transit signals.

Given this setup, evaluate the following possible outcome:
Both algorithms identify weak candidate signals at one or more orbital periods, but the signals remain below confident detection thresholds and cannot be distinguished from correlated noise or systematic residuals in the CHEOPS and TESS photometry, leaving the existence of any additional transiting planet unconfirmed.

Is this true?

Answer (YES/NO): NO